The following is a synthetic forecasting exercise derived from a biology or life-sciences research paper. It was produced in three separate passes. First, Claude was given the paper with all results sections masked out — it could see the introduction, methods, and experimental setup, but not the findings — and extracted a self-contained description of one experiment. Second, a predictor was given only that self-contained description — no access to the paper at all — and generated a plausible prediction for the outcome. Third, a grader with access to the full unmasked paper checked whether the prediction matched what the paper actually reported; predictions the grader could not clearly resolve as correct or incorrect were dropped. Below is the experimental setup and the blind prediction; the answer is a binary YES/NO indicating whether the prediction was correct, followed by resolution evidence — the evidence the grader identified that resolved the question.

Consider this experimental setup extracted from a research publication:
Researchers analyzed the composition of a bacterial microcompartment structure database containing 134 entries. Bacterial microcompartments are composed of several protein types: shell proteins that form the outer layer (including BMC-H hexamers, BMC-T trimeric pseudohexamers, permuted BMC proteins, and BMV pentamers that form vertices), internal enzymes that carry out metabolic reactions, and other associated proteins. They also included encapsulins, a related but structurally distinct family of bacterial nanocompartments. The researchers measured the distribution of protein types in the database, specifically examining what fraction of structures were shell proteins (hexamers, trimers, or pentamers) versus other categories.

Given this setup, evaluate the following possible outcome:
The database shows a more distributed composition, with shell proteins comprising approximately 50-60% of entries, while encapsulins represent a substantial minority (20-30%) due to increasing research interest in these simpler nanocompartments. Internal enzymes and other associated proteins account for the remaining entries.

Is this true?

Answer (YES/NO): NO